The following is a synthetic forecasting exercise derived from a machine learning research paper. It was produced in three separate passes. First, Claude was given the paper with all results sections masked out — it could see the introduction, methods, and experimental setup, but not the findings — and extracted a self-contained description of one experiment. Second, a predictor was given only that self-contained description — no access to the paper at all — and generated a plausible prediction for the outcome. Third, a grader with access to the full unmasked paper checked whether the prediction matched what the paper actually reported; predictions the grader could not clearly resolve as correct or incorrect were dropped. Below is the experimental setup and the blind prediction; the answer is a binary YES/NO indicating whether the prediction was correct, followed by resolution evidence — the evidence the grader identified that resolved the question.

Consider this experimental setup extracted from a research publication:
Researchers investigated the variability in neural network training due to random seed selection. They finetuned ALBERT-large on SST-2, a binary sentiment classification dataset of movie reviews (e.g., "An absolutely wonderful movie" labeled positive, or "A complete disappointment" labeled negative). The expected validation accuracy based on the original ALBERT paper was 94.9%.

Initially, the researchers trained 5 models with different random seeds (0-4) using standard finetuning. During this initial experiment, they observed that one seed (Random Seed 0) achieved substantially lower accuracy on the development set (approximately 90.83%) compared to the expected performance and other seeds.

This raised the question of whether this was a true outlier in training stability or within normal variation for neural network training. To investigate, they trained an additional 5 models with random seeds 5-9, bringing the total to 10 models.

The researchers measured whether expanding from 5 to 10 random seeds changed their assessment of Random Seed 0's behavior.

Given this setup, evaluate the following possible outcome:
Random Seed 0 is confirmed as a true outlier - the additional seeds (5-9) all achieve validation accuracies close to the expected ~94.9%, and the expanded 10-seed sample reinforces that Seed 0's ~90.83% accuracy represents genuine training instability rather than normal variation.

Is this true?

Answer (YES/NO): YES